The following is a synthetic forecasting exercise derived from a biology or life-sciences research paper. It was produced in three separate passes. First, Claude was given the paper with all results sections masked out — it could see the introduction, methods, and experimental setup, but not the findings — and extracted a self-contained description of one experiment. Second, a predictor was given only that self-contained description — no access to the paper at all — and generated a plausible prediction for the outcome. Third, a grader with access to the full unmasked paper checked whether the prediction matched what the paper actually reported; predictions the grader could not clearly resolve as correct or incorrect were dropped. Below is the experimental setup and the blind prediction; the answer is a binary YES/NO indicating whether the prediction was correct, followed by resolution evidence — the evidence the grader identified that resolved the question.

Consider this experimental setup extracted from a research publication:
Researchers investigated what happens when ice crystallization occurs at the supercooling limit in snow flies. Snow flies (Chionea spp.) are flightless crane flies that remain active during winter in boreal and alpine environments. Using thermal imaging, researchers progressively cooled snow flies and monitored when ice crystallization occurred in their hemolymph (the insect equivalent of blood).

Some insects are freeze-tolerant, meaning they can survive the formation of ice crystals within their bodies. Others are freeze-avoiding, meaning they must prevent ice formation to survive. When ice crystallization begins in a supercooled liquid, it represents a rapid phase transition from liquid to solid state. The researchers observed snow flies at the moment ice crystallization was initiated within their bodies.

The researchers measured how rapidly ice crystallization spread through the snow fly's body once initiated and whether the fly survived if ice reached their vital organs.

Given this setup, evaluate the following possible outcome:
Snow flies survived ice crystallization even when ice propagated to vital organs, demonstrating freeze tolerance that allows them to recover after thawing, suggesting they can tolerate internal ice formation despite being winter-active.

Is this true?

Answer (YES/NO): NO